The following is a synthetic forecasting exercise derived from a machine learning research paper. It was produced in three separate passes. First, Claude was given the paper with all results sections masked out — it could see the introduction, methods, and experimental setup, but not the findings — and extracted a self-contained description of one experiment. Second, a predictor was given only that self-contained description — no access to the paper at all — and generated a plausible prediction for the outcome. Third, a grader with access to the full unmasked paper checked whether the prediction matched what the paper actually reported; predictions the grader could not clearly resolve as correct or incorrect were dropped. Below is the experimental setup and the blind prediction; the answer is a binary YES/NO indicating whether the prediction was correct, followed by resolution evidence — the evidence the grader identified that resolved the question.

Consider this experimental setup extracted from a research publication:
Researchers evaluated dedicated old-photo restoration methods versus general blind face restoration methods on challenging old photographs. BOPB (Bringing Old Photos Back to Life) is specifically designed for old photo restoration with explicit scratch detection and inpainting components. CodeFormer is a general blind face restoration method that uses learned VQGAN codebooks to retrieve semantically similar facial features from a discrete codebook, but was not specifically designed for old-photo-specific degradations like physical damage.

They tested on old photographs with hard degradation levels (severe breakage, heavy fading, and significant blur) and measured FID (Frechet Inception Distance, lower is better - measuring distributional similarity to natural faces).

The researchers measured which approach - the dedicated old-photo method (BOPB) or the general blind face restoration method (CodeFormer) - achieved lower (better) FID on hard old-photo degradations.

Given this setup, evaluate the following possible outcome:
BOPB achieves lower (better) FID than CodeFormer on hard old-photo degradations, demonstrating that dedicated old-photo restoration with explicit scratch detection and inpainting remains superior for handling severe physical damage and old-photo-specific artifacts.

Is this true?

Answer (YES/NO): NO